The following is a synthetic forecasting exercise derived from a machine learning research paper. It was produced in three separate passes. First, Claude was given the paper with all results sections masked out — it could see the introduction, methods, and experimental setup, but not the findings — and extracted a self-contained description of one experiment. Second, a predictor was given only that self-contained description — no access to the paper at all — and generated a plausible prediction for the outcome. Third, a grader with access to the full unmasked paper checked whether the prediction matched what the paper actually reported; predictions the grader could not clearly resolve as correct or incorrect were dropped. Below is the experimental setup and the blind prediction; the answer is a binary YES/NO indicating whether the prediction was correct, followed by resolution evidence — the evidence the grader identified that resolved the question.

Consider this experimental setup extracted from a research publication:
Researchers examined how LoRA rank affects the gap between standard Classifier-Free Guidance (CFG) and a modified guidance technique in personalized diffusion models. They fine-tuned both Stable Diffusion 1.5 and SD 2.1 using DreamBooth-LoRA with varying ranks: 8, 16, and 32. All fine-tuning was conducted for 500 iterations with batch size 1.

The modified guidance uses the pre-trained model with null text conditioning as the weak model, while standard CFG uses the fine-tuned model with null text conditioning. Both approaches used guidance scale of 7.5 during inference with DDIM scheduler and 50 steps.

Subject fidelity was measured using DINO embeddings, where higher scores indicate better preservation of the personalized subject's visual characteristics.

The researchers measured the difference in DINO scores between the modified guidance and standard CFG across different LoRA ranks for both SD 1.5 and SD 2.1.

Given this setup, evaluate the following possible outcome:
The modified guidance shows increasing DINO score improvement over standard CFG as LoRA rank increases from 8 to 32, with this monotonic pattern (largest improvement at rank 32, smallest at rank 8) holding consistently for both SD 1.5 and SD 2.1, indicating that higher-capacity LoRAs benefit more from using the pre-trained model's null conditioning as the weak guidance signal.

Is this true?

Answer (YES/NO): NO